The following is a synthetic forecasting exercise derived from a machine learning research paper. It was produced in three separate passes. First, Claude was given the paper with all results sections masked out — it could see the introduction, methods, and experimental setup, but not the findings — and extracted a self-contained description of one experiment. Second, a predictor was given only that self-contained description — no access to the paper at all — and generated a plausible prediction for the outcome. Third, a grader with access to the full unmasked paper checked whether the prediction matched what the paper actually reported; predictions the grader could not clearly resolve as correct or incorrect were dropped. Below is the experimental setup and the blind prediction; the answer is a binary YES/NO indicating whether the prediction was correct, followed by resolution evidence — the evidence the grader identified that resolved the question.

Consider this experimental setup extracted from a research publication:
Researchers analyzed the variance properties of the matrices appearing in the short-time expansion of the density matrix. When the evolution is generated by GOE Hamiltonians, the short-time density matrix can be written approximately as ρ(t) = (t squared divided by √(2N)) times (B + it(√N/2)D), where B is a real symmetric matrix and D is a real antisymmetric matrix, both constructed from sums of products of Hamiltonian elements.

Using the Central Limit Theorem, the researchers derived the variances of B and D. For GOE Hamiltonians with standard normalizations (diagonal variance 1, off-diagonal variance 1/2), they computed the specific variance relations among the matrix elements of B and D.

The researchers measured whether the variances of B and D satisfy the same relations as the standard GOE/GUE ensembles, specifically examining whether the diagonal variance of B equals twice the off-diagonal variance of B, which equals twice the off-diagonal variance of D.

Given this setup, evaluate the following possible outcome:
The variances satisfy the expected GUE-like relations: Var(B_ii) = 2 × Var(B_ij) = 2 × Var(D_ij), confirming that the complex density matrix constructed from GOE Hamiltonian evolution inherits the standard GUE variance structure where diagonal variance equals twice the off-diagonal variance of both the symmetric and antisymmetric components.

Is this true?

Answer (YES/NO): YES